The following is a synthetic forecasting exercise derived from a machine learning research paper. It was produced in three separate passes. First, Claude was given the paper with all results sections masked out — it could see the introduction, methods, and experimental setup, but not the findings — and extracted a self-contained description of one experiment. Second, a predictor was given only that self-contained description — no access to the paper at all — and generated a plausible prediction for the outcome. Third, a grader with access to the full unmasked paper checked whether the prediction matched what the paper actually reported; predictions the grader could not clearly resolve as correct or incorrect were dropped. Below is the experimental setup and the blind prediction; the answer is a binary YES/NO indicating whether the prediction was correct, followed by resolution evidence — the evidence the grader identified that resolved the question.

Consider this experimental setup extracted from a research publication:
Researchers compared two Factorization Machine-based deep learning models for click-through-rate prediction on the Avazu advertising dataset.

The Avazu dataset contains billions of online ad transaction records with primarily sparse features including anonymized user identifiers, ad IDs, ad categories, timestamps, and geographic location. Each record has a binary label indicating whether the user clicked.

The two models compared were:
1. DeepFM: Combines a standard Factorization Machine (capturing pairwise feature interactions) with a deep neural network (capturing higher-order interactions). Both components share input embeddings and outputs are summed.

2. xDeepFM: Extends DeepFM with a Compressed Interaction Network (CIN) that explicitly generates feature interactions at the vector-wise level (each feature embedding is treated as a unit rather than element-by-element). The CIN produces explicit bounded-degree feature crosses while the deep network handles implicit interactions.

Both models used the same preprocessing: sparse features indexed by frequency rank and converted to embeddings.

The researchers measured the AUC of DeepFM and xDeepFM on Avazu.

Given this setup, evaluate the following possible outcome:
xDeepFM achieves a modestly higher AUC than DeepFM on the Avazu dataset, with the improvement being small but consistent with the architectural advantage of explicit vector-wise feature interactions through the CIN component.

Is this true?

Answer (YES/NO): YES